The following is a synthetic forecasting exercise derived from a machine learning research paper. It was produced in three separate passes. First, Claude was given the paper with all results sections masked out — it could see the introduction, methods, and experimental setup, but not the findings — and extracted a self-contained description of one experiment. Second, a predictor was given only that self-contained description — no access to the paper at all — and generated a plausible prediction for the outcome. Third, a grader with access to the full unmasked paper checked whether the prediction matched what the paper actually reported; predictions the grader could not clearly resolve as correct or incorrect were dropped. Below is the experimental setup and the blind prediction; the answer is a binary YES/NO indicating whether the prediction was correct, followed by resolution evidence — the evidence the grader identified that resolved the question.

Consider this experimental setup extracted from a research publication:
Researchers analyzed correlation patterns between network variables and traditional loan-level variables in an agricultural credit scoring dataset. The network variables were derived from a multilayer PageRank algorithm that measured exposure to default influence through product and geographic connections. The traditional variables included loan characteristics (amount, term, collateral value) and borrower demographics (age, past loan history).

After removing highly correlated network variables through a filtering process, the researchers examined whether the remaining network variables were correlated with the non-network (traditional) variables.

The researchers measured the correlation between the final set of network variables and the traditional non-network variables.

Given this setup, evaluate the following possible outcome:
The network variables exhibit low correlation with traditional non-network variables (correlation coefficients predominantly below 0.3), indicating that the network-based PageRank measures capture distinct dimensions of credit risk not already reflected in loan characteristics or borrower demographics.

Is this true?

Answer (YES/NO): YES